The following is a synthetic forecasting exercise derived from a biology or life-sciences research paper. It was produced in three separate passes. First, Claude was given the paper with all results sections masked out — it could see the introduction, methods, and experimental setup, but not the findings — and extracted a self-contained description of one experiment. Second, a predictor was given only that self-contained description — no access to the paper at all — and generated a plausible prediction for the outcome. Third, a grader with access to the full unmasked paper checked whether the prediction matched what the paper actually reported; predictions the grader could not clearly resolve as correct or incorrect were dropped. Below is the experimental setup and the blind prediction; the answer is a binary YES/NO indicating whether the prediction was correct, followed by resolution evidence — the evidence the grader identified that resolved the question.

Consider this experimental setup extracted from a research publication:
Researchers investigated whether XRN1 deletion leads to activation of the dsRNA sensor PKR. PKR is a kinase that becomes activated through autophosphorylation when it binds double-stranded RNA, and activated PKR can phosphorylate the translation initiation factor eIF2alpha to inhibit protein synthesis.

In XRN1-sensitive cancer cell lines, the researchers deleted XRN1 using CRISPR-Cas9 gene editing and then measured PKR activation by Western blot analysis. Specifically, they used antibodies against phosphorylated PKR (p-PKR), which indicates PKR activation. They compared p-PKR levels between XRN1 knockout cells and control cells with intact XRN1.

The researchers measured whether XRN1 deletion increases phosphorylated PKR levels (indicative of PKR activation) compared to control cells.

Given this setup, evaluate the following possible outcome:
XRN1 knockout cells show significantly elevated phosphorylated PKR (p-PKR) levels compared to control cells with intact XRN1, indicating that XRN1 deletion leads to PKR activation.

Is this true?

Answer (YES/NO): YES